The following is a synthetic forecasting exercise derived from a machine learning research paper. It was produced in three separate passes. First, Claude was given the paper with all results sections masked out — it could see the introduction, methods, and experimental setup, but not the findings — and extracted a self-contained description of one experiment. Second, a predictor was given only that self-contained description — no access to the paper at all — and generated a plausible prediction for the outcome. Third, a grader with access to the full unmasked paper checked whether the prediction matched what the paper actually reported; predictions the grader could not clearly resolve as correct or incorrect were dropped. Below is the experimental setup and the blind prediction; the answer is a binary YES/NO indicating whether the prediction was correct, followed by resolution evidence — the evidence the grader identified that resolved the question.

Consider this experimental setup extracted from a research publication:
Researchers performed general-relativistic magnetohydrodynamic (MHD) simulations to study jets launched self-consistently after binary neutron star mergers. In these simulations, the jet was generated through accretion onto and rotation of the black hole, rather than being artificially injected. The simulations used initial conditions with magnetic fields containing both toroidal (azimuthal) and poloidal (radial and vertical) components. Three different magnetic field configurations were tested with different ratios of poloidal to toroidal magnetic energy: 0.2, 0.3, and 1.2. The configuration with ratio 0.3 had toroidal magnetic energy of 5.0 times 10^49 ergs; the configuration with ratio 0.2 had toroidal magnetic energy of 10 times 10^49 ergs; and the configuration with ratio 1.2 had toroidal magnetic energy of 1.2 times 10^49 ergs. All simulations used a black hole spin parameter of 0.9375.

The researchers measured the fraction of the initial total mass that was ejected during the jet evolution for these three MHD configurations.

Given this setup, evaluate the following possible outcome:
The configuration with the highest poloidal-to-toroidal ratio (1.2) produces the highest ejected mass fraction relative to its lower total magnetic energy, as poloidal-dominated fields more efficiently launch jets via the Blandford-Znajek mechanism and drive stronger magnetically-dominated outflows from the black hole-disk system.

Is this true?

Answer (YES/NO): NO